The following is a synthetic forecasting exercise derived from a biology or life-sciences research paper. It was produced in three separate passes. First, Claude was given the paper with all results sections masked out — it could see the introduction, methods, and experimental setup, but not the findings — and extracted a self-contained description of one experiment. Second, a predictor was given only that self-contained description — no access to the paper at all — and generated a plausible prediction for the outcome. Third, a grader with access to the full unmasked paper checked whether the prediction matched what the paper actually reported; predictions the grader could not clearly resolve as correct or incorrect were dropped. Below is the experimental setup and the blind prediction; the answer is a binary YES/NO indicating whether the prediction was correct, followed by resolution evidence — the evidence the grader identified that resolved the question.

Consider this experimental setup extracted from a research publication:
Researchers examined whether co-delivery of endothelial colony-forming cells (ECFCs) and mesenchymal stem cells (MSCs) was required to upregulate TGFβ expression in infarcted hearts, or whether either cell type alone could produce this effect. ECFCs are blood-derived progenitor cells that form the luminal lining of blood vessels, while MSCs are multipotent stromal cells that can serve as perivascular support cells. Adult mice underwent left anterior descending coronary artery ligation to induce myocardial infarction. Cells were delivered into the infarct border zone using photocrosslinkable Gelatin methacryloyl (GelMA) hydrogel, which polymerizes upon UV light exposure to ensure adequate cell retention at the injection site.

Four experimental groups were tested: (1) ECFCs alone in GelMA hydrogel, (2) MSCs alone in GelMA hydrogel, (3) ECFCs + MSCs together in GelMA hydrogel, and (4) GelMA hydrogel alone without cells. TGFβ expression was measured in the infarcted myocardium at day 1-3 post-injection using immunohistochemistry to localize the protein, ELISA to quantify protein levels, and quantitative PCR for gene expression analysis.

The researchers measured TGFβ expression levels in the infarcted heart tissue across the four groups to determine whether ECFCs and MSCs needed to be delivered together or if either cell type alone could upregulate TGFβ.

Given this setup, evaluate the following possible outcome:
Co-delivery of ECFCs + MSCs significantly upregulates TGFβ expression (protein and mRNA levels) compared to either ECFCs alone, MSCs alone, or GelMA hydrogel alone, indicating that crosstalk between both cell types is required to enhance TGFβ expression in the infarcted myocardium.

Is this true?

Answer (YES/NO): NO